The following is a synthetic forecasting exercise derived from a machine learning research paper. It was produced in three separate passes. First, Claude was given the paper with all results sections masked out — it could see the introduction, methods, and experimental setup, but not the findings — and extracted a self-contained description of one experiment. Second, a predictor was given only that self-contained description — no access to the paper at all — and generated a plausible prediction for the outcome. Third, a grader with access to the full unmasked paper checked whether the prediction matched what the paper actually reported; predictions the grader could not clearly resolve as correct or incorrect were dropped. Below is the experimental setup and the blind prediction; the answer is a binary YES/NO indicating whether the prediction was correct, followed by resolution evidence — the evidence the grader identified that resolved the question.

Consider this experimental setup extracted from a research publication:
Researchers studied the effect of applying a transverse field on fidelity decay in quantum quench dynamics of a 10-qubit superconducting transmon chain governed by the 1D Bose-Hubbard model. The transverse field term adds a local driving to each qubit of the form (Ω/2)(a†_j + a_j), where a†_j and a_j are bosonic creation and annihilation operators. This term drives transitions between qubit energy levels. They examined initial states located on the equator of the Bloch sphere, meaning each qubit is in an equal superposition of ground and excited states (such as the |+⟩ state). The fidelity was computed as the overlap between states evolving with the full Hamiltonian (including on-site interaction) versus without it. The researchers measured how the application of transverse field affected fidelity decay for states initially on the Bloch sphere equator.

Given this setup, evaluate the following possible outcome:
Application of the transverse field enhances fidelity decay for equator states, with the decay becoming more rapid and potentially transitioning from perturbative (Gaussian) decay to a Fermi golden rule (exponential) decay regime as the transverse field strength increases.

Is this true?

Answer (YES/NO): NO